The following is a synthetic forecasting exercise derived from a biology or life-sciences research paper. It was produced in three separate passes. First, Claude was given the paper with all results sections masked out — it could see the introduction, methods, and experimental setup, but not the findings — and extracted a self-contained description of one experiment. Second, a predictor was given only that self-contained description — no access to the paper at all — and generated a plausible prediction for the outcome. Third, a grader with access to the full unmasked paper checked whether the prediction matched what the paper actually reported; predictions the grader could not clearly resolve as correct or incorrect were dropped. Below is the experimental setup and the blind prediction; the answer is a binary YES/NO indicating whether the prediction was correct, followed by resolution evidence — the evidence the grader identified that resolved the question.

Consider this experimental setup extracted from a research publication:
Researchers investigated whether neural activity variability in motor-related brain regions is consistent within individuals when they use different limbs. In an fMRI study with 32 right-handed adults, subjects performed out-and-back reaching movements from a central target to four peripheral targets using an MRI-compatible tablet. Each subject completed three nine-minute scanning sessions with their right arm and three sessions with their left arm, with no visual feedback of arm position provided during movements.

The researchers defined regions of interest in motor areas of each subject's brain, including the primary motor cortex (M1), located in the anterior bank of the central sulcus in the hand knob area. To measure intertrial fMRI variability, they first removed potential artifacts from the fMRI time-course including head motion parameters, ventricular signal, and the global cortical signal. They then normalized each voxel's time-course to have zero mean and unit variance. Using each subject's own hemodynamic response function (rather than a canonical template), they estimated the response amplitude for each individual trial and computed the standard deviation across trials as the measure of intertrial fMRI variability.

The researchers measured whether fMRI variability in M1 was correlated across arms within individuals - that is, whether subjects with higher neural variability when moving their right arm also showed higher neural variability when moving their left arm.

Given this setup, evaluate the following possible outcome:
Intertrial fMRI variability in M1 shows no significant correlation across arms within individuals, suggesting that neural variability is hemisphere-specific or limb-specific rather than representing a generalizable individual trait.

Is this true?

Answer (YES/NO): NO